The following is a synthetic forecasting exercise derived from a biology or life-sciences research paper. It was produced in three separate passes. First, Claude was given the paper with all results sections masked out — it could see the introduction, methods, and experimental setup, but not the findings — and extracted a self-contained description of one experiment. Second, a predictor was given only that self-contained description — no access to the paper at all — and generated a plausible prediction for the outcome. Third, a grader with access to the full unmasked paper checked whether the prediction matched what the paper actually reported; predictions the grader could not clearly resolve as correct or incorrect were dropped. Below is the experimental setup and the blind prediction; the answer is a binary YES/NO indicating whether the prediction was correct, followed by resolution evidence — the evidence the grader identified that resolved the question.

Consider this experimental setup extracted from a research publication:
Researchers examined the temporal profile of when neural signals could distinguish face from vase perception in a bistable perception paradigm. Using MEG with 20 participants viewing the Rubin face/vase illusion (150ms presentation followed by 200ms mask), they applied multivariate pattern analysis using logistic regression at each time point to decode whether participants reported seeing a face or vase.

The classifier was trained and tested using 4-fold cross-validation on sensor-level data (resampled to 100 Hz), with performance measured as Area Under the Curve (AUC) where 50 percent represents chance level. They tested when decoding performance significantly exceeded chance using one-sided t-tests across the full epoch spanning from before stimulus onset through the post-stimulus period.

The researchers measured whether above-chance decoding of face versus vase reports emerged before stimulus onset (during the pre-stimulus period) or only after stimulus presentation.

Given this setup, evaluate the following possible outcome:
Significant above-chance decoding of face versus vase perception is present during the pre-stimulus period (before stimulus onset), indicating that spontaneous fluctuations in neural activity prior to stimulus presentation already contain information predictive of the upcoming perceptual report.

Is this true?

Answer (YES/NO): NO